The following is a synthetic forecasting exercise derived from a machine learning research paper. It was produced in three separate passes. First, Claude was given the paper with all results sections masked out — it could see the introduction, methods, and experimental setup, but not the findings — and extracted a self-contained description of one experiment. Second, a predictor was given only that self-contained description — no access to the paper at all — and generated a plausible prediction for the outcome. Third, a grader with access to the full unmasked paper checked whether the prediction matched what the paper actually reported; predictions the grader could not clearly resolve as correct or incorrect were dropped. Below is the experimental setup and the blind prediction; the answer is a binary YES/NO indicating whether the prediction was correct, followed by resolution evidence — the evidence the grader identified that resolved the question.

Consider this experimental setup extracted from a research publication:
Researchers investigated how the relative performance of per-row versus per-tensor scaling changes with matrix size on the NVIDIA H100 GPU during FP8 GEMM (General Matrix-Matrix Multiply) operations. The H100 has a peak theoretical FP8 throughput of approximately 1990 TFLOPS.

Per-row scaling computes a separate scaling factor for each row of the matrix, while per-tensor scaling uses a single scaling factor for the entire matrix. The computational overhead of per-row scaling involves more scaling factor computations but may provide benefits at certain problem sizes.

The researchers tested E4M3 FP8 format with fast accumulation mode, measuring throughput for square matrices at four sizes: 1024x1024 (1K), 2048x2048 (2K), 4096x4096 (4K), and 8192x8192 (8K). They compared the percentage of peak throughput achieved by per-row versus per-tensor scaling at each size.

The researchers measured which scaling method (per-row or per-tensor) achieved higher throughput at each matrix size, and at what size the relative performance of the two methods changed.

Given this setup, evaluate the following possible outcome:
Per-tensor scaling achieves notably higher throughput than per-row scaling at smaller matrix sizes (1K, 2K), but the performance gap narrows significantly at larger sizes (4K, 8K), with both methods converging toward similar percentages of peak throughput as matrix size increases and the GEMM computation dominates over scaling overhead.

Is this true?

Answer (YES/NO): NO